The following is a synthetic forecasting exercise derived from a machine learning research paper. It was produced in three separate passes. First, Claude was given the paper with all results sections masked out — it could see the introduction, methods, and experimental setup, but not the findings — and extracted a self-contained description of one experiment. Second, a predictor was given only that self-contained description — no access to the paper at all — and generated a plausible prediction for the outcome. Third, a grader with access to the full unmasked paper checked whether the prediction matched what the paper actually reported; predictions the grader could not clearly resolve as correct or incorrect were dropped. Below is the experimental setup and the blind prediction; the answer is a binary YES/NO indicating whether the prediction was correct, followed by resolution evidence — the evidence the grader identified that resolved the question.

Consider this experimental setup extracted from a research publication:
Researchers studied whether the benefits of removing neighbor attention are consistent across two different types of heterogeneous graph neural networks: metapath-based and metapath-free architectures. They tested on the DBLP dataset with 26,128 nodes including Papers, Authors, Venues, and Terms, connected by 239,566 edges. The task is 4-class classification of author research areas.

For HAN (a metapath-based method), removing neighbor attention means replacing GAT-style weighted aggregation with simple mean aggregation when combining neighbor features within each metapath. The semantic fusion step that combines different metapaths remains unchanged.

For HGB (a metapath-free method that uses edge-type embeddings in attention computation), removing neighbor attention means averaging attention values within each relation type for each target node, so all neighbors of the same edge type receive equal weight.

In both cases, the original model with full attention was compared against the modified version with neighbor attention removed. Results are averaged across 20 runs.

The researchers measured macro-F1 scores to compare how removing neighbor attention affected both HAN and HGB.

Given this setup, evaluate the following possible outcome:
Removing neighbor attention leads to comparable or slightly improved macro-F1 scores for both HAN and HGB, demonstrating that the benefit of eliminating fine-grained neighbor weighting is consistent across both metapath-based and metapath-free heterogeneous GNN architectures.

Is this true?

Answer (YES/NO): YES